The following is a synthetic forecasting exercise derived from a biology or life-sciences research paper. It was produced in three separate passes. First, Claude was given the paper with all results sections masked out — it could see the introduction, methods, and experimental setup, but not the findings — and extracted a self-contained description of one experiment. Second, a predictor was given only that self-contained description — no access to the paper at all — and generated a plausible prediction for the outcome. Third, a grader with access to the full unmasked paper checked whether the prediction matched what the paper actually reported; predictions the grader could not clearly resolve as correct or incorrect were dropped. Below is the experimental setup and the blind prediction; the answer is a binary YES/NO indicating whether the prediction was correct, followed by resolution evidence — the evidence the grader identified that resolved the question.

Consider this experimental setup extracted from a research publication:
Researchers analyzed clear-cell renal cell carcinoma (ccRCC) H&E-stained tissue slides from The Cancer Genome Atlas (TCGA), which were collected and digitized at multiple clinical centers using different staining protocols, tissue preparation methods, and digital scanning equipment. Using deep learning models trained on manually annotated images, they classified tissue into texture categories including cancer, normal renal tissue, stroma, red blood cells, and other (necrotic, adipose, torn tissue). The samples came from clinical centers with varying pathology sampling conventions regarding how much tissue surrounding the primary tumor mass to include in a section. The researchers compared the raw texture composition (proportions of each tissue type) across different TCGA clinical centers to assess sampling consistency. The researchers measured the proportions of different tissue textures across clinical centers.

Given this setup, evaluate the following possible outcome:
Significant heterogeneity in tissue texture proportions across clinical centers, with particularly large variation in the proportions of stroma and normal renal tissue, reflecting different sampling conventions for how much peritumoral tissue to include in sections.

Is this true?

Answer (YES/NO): NO